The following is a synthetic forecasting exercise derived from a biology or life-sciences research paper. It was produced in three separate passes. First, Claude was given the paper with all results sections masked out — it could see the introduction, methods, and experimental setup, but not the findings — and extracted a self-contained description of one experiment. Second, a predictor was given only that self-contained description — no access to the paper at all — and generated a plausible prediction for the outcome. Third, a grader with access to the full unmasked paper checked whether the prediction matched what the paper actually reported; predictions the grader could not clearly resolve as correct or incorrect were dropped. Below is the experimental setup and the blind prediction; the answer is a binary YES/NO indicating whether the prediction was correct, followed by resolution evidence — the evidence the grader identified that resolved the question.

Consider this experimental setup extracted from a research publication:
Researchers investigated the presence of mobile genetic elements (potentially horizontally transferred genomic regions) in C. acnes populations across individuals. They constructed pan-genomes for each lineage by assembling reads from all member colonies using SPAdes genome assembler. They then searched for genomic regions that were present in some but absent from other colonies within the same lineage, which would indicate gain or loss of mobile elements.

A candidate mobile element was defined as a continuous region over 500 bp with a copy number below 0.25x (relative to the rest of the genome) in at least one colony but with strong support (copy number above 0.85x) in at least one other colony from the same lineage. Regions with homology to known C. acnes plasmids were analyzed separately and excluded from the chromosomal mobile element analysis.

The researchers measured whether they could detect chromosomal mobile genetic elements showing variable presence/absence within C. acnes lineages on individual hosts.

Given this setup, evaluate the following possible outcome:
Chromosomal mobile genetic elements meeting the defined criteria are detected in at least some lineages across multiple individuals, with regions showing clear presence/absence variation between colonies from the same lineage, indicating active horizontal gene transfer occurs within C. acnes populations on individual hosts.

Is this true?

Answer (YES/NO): NO